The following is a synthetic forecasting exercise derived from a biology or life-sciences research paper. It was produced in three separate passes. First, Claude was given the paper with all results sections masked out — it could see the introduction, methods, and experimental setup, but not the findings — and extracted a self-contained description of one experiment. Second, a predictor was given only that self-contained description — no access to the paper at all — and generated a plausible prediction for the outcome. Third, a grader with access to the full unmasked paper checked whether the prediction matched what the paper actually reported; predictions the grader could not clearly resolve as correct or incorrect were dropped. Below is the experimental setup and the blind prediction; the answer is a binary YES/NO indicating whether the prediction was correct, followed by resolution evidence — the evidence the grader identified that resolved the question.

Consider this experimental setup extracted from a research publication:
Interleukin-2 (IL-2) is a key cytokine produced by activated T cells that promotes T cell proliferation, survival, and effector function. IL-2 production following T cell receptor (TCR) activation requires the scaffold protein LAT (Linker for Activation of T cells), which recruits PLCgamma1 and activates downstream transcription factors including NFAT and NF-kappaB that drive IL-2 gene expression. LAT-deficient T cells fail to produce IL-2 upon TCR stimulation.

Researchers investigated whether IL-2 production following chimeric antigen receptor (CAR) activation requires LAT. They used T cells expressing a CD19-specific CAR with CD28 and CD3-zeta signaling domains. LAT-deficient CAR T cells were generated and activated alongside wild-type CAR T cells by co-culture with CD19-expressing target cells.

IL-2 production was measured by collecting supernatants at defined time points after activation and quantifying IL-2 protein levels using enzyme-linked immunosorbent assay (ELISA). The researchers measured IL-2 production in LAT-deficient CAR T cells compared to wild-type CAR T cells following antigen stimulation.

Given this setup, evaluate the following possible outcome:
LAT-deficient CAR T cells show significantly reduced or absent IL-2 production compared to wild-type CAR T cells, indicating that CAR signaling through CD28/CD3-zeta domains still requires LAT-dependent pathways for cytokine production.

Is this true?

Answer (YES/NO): YES